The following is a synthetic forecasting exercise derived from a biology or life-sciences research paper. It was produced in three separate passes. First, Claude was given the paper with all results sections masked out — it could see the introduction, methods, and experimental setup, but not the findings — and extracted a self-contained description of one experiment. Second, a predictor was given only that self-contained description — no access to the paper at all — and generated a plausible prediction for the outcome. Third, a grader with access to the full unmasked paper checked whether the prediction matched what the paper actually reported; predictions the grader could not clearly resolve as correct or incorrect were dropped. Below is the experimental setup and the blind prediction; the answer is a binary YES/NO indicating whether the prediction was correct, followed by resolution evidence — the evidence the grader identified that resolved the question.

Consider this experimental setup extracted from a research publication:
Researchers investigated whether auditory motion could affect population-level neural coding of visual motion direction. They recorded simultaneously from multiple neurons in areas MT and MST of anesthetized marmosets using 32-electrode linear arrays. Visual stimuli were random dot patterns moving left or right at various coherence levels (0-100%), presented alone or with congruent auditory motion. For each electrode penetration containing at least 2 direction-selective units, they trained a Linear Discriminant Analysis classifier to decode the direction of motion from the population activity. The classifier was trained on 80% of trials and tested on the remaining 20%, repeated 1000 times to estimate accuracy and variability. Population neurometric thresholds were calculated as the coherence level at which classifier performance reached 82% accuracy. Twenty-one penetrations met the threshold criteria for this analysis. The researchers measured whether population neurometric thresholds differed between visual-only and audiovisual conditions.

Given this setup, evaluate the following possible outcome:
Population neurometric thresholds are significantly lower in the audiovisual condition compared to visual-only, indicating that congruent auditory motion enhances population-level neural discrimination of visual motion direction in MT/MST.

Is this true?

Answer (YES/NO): NO